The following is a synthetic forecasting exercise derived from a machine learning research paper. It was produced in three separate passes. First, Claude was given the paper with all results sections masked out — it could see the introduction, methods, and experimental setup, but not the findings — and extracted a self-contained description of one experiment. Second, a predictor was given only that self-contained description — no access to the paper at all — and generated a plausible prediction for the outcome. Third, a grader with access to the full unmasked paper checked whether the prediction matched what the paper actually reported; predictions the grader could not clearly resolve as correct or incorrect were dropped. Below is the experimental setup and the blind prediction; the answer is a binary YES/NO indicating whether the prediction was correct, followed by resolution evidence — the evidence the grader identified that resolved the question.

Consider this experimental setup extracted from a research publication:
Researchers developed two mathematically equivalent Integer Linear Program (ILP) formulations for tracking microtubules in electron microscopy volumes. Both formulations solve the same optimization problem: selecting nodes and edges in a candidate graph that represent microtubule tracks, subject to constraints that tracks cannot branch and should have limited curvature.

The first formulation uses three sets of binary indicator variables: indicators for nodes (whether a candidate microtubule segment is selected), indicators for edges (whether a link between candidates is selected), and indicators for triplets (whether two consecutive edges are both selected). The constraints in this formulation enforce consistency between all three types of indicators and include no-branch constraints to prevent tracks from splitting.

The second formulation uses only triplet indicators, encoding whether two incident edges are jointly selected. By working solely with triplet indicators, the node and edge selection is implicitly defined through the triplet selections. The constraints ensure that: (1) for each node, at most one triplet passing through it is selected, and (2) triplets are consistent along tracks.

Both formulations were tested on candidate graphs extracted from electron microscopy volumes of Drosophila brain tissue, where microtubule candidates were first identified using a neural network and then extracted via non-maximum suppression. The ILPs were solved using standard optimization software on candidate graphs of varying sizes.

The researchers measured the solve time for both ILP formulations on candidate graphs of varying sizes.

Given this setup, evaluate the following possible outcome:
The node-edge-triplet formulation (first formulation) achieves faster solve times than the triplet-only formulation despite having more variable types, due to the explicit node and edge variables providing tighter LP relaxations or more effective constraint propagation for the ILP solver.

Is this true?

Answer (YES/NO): NO